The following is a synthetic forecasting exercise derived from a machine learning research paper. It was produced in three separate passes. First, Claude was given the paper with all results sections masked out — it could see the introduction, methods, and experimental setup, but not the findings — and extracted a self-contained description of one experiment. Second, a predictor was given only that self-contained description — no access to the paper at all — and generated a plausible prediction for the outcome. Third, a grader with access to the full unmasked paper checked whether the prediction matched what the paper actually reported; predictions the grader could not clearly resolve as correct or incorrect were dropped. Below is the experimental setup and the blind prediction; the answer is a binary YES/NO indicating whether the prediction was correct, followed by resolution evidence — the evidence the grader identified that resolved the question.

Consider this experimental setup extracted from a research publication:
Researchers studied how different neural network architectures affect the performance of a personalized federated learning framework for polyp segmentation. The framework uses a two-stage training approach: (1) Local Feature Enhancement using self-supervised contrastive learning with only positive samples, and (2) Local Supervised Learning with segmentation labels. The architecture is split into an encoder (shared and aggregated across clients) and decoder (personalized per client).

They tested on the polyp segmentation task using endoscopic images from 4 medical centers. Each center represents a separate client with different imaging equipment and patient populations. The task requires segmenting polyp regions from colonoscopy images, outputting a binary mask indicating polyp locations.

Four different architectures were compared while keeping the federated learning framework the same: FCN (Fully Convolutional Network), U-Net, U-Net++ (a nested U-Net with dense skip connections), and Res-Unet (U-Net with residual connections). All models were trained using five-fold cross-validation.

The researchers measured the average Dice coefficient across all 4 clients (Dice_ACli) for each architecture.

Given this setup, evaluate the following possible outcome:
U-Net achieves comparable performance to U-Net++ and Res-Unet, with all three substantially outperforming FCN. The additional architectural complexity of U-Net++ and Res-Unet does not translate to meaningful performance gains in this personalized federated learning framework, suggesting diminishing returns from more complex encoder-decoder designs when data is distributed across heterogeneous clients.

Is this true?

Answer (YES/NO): NO